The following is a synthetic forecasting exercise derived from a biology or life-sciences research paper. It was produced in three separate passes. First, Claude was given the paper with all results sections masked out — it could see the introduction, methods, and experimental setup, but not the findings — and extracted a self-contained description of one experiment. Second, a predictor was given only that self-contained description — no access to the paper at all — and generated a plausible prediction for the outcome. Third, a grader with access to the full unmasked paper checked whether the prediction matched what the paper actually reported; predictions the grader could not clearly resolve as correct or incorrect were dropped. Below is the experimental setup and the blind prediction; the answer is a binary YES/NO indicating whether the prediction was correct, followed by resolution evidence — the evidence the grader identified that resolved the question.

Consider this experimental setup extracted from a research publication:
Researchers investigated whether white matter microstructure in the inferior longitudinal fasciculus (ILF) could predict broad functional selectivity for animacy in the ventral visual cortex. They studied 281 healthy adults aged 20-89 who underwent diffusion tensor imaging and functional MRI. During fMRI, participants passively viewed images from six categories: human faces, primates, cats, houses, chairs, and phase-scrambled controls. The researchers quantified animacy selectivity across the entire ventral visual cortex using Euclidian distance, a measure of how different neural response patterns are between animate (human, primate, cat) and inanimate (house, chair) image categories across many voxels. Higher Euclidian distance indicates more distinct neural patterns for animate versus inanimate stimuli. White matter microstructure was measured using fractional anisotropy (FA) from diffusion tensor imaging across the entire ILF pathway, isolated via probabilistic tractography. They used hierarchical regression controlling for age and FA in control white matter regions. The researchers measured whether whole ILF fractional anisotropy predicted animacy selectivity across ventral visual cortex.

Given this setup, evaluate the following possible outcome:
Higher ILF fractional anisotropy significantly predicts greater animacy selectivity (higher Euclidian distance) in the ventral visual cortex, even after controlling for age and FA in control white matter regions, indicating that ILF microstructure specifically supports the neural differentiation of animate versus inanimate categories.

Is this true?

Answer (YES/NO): YES